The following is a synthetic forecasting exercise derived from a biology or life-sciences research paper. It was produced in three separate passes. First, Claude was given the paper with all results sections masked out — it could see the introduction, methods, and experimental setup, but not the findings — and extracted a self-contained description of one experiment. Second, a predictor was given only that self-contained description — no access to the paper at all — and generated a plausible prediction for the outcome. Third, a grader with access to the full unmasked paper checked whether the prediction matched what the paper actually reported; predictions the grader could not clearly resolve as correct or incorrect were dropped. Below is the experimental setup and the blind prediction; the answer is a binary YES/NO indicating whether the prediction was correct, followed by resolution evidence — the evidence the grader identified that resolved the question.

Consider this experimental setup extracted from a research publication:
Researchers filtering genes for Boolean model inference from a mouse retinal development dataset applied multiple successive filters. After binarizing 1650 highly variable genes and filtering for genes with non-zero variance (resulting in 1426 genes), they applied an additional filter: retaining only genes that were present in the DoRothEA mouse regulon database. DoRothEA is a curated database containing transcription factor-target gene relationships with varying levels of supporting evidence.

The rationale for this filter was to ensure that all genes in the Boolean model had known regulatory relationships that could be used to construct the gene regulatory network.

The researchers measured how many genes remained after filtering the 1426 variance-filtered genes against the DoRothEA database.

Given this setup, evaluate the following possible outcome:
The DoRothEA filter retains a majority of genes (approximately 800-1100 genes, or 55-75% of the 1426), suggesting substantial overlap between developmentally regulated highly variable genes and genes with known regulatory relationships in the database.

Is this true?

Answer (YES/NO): NO